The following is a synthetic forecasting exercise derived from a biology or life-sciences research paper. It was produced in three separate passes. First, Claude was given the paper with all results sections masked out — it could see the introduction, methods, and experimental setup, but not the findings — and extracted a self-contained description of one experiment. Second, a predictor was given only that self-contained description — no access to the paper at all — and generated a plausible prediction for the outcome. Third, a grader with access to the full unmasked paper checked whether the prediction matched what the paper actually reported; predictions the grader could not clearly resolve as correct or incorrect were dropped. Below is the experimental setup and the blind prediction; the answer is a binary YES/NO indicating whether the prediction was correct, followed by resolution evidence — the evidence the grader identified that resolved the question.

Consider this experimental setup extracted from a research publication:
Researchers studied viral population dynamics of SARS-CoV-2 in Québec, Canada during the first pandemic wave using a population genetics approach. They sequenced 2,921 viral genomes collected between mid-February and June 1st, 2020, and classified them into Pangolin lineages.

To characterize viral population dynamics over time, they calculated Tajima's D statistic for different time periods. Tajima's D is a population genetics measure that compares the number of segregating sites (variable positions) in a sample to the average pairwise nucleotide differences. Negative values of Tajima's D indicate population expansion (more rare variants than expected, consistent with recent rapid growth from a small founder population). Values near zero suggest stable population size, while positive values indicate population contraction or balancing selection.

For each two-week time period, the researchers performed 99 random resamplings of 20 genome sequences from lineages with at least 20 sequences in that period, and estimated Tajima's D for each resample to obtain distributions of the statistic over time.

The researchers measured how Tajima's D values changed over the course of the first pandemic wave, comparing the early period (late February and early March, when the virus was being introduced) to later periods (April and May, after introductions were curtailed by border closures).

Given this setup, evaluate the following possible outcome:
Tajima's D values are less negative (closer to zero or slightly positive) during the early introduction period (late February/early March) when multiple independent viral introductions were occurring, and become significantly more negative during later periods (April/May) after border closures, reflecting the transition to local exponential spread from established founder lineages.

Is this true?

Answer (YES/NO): NO